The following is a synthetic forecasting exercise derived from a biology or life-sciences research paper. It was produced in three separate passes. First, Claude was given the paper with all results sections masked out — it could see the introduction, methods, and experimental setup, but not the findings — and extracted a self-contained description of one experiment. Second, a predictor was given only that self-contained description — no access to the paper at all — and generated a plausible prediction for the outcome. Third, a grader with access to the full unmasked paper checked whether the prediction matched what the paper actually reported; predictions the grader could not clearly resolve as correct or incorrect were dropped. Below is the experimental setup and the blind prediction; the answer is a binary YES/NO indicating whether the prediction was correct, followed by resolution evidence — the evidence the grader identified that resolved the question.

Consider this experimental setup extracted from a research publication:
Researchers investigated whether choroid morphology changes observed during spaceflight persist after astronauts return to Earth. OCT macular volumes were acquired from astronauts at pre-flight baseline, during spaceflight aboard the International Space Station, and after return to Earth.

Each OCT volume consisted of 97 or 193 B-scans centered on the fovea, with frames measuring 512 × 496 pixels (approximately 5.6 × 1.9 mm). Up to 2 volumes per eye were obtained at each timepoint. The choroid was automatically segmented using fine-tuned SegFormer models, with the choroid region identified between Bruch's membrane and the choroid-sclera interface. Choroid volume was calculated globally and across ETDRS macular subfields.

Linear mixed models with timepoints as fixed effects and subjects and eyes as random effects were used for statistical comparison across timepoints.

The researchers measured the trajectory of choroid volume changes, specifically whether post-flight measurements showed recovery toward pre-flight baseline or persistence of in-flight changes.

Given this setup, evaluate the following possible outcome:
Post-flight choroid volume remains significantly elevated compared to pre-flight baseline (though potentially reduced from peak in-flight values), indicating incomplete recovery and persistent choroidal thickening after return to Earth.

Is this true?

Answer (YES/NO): YES